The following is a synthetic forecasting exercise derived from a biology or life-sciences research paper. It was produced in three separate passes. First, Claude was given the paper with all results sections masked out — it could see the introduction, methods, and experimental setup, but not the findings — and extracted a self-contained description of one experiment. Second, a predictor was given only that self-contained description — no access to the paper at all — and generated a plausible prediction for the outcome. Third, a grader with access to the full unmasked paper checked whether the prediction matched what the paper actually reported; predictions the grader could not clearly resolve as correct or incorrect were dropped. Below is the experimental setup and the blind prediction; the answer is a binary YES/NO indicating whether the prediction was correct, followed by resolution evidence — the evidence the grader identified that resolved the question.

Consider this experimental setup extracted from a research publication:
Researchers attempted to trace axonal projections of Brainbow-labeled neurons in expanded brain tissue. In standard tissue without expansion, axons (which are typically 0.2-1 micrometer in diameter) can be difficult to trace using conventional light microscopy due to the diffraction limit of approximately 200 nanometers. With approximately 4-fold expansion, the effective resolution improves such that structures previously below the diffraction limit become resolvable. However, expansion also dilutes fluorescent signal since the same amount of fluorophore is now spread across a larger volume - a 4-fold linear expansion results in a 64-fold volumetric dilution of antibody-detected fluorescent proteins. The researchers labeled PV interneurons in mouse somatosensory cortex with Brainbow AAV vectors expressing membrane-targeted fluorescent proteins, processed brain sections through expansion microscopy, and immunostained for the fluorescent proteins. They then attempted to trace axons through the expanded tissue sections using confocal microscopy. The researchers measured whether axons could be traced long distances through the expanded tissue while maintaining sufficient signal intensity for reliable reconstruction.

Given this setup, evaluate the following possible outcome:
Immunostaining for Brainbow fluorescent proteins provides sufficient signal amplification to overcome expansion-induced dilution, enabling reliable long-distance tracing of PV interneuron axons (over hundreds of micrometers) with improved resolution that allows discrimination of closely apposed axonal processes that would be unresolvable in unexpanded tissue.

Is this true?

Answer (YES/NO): NO